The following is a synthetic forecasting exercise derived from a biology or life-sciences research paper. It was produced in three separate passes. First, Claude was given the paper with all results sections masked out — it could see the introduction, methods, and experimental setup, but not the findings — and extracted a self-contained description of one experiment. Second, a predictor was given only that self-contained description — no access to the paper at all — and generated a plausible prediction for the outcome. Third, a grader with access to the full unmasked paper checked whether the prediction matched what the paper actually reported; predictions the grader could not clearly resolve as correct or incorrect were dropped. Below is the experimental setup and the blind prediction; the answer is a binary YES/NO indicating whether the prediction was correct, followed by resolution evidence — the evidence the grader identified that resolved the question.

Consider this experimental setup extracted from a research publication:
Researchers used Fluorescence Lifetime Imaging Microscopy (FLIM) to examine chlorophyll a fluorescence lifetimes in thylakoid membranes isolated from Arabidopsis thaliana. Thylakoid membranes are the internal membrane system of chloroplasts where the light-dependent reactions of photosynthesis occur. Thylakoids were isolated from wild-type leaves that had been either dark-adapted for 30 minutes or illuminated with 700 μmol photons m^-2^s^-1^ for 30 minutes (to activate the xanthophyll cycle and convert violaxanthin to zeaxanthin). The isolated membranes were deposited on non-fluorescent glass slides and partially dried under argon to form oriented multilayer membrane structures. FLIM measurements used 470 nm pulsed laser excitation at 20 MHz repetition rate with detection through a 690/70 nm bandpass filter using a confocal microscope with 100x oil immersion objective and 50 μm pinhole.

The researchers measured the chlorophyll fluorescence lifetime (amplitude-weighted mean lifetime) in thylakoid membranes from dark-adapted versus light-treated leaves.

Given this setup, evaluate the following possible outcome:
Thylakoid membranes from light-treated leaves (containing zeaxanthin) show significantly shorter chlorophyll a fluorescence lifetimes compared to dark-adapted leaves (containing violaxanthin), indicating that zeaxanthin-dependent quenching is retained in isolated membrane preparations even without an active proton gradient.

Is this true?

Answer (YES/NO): YES